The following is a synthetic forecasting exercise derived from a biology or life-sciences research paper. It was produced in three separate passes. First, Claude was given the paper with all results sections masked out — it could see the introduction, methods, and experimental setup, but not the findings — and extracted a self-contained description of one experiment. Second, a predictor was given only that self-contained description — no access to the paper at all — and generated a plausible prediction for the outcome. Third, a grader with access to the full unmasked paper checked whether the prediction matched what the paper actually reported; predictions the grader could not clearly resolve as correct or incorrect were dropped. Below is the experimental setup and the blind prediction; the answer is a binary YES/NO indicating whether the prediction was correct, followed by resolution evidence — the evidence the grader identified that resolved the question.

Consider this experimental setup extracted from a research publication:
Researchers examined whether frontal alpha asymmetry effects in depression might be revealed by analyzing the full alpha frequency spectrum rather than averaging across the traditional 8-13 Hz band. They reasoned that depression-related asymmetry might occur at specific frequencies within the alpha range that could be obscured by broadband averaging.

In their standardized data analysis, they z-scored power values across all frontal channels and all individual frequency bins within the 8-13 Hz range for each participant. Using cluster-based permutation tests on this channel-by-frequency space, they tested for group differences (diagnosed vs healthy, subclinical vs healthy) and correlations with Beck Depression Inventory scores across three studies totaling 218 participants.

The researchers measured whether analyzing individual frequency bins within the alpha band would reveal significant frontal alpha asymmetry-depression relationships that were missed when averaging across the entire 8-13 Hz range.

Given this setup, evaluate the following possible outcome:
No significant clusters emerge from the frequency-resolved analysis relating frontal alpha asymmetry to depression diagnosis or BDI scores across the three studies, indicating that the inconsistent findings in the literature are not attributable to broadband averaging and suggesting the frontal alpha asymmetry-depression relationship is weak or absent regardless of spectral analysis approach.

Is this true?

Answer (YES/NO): YES